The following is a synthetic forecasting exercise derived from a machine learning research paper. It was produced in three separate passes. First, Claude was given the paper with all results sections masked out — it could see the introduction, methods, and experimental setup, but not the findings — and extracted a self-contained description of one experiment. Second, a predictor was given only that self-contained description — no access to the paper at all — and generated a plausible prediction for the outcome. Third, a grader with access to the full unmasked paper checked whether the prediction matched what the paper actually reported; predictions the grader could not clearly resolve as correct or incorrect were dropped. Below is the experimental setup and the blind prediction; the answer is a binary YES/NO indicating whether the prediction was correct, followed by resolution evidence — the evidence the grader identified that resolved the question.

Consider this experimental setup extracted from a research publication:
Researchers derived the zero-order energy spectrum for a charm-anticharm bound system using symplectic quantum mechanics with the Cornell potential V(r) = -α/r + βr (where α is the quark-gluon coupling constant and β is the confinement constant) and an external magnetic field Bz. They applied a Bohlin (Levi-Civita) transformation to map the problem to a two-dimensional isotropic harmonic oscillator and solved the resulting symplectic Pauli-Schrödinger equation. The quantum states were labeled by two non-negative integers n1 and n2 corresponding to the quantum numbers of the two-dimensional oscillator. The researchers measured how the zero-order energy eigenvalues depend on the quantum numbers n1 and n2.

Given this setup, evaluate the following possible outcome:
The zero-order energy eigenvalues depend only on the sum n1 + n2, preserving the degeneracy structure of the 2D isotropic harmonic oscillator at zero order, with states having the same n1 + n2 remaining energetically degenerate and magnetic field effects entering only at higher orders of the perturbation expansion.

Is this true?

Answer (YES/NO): NO